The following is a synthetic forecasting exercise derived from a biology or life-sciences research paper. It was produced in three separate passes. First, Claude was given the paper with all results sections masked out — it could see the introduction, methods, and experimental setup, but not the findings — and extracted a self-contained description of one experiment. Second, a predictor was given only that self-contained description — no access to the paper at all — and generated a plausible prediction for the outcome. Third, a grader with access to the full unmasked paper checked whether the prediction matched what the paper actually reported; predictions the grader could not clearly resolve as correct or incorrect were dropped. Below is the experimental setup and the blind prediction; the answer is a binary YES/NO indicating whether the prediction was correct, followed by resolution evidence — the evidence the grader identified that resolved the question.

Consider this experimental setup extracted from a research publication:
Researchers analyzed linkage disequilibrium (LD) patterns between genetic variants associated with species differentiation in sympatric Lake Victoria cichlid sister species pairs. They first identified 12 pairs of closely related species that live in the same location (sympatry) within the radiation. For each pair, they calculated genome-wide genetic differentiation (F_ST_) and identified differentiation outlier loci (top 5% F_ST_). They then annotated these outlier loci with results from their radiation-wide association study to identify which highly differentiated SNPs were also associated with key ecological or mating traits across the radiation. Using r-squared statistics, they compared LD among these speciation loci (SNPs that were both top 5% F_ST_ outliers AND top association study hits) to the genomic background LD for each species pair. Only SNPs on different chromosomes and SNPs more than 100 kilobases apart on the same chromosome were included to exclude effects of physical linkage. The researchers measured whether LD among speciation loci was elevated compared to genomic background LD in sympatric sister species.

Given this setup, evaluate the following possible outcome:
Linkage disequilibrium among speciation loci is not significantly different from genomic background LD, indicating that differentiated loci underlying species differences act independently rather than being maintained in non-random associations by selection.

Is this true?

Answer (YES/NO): NO